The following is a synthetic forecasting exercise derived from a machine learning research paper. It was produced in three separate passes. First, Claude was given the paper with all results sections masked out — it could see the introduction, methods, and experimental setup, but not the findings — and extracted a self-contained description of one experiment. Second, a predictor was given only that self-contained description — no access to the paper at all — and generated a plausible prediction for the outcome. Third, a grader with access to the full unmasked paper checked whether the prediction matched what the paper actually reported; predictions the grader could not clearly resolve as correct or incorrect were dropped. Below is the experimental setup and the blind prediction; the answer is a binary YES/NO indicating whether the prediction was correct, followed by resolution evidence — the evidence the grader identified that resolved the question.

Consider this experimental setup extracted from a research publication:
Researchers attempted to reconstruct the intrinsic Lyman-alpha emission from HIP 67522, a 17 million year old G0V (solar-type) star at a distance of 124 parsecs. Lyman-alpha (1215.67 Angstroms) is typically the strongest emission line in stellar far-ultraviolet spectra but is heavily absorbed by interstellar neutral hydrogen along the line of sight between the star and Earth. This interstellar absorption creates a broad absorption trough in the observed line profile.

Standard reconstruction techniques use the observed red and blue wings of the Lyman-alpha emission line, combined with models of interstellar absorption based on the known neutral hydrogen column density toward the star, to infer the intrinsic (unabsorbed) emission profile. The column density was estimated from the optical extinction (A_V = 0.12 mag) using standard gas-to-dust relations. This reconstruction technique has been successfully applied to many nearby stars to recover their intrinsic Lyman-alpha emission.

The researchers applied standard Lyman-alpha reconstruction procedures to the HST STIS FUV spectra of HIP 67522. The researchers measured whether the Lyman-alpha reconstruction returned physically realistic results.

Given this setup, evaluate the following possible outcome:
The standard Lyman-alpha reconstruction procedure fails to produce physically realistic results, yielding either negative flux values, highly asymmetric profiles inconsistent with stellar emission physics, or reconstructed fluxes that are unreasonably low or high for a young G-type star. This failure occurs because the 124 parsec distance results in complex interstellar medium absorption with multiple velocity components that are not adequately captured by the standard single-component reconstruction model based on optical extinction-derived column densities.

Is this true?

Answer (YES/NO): NO